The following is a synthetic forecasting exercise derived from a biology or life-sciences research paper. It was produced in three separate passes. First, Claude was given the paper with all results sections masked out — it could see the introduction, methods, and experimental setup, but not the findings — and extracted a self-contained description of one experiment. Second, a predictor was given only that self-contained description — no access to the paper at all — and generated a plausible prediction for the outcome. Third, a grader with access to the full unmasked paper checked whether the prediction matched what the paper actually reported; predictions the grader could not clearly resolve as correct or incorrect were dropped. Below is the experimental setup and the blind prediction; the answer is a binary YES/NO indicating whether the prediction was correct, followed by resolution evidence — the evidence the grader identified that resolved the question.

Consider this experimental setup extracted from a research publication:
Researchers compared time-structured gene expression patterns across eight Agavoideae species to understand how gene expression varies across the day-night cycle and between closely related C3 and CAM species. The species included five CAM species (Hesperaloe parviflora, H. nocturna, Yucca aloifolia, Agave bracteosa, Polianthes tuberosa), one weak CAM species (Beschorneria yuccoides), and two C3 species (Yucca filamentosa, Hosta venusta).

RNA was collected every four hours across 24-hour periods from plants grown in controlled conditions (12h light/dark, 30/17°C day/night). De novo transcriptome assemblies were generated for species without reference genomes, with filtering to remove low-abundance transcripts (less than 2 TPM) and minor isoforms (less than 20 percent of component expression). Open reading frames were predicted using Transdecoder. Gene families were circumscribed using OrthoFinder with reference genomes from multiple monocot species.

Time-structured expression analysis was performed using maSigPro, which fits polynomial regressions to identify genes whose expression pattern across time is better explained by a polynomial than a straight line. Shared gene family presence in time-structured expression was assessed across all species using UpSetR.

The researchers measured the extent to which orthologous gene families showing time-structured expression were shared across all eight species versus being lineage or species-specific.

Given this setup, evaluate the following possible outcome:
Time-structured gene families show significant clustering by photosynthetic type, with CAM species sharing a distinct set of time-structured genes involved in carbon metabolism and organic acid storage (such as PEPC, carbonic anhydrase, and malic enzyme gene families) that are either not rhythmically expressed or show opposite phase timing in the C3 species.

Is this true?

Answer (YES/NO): NO